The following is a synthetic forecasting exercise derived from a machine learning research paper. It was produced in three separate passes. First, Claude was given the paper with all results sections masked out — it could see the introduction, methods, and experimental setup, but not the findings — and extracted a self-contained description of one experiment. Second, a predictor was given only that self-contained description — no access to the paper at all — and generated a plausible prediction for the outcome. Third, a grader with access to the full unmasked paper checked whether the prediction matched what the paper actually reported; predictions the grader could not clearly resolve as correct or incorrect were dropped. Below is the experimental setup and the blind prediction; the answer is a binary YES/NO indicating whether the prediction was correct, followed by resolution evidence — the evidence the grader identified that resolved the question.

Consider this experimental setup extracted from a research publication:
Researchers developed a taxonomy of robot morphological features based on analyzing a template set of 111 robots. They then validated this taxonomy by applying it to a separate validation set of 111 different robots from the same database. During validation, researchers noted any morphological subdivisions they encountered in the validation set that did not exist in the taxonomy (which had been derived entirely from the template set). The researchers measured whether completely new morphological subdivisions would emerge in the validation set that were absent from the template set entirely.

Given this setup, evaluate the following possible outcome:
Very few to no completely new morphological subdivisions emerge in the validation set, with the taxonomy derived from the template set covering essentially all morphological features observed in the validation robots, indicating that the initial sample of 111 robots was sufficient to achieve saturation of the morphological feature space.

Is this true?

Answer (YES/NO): NO